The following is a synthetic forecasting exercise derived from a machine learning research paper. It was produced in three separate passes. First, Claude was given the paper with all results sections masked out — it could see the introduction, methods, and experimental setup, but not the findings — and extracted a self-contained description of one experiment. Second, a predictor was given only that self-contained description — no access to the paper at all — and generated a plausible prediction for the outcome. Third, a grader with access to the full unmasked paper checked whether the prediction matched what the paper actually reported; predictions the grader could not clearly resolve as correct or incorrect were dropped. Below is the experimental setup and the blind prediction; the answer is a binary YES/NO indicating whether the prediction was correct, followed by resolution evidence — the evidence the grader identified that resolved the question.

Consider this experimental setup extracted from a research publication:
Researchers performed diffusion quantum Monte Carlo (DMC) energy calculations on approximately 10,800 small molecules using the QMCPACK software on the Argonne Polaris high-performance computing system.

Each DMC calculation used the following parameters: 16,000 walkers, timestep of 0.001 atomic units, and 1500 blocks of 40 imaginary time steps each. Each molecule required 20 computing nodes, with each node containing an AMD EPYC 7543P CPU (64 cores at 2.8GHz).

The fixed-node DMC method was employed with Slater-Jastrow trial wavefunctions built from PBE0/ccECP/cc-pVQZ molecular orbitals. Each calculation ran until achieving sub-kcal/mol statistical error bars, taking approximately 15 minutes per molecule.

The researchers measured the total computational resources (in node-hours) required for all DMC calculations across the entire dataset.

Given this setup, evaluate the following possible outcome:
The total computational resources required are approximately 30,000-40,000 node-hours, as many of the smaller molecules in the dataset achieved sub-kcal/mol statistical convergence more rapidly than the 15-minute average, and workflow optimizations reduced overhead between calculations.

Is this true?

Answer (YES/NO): NO